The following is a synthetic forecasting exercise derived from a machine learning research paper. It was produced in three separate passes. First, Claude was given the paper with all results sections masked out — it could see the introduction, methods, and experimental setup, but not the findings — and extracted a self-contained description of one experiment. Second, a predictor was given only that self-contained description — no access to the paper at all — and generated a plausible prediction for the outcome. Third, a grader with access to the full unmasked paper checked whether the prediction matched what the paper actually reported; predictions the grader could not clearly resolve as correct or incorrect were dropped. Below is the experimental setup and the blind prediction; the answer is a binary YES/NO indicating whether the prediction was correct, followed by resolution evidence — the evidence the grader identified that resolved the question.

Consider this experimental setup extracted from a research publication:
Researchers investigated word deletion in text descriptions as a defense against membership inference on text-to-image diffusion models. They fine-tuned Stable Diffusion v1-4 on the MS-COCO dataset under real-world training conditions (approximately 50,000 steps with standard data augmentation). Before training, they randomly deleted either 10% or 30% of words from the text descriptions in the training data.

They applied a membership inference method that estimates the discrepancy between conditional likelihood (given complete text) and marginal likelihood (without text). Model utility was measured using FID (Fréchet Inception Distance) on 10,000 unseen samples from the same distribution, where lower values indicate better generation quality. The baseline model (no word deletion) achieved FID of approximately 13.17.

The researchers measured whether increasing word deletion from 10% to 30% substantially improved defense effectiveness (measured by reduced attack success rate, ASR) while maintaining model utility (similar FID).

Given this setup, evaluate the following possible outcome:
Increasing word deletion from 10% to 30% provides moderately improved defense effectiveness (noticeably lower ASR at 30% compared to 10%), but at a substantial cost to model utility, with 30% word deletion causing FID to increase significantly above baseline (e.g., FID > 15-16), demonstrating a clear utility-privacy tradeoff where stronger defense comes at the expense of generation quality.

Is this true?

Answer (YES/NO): NO